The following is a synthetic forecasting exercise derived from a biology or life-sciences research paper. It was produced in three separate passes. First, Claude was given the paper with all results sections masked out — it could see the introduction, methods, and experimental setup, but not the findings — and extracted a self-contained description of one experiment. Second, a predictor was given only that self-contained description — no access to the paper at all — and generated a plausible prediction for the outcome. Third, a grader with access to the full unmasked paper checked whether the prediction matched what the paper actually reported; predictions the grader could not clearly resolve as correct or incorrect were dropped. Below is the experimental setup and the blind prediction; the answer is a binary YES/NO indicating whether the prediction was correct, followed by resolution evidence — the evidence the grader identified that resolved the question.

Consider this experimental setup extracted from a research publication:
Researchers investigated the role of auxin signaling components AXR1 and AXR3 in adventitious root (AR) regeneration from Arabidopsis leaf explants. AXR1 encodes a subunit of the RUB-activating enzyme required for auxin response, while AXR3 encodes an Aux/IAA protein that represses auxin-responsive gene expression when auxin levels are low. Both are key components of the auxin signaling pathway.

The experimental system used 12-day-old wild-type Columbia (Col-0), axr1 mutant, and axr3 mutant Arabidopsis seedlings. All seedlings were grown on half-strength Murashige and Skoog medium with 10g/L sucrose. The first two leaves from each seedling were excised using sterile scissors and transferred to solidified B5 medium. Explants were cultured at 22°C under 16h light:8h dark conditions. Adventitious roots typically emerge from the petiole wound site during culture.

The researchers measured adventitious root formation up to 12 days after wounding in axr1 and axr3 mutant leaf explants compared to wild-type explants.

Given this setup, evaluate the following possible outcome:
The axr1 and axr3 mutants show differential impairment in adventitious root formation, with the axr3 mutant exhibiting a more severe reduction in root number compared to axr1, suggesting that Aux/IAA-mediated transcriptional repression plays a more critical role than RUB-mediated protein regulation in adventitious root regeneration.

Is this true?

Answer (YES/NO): NO